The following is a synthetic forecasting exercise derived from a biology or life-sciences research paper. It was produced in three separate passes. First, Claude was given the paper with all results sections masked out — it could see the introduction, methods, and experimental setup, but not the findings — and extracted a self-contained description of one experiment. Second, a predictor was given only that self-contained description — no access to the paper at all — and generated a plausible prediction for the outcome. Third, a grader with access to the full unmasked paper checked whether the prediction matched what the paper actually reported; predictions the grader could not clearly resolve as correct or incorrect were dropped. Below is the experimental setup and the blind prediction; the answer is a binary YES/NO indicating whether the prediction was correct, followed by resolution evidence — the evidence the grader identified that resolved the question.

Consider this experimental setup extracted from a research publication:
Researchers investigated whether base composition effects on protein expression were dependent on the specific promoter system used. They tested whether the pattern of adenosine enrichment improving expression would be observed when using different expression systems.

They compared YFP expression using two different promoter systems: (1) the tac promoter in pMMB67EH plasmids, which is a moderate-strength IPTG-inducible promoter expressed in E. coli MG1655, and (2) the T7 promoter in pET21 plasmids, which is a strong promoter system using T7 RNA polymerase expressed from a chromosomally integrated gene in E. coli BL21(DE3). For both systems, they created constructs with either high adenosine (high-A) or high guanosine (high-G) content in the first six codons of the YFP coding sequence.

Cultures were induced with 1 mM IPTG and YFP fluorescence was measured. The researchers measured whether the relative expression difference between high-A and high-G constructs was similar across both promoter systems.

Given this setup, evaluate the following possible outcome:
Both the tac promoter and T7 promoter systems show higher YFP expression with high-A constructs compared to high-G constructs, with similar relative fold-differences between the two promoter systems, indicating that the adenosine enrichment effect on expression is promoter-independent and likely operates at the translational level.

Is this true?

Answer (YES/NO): NO